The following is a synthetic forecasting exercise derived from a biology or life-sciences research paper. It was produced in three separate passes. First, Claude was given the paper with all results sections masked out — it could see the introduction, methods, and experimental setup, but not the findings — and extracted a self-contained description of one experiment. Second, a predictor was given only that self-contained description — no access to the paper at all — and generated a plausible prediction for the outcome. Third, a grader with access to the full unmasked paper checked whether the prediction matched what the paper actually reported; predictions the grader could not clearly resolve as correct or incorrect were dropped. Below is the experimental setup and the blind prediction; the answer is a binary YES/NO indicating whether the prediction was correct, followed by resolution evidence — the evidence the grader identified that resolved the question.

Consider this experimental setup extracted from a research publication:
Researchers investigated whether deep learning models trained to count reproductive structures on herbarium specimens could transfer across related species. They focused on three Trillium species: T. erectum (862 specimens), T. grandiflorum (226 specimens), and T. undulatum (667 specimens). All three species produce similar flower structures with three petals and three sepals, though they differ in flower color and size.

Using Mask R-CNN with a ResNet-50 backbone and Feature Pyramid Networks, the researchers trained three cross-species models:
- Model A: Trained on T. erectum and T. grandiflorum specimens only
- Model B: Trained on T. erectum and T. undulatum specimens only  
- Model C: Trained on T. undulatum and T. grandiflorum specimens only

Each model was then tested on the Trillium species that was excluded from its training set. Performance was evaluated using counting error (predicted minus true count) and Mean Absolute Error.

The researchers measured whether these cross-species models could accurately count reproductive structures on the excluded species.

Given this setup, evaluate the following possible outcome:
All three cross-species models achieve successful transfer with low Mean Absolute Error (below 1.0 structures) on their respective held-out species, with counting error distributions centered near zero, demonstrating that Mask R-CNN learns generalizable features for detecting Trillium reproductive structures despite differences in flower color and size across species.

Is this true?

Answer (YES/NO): NO